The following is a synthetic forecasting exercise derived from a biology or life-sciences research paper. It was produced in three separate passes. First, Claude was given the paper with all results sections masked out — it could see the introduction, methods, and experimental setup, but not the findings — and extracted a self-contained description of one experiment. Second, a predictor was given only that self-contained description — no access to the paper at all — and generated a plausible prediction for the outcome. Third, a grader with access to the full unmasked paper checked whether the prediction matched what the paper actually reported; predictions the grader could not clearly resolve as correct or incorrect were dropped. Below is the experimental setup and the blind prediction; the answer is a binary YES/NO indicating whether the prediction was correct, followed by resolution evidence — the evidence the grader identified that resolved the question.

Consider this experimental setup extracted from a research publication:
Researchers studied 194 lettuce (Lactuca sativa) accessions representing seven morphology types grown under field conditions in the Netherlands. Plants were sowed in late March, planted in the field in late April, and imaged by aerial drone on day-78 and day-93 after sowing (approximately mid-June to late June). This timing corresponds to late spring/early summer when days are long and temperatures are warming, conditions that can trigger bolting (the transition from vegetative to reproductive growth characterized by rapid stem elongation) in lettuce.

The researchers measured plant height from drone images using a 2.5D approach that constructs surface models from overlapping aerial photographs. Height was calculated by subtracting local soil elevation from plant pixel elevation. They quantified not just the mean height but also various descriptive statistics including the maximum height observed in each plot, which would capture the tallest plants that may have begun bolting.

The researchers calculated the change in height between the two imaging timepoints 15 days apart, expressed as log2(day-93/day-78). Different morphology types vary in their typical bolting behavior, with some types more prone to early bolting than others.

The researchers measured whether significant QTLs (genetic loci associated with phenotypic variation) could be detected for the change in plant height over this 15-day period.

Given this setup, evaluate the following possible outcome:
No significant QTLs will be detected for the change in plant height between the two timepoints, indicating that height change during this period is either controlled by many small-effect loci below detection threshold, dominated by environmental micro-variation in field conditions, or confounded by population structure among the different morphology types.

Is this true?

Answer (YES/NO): NO